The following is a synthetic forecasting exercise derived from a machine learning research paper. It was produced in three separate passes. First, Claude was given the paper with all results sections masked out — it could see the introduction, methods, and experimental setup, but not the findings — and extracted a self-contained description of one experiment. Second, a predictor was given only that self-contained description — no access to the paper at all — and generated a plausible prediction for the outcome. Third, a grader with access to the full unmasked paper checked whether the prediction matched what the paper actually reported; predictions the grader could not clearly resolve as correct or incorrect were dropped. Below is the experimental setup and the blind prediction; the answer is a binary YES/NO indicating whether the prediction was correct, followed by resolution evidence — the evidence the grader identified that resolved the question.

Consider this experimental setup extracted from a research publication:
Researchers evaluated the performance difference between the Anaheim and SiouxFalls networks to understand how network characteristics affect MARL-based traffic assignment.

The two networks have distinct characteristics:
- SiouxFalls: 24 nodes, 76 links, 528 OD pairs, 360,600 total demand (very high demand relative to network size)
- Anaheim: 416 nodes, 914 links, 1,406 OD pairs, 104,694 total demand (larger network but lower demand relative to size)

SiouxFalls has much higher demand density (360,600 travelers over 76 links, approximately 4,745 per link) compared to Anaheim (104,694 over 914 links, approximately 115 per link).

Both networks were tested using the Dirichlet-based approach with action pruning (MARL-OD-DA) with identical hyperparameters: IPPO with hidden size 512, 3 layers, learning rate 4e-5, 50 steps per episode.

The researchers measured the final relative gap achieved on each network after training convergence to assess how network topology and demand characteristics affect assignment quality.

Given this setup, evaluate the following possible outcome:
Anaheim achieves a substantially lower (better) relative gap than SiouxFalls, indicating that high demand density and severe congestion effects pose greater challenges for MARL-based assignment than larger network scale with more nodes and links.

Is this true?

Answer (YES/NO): YES